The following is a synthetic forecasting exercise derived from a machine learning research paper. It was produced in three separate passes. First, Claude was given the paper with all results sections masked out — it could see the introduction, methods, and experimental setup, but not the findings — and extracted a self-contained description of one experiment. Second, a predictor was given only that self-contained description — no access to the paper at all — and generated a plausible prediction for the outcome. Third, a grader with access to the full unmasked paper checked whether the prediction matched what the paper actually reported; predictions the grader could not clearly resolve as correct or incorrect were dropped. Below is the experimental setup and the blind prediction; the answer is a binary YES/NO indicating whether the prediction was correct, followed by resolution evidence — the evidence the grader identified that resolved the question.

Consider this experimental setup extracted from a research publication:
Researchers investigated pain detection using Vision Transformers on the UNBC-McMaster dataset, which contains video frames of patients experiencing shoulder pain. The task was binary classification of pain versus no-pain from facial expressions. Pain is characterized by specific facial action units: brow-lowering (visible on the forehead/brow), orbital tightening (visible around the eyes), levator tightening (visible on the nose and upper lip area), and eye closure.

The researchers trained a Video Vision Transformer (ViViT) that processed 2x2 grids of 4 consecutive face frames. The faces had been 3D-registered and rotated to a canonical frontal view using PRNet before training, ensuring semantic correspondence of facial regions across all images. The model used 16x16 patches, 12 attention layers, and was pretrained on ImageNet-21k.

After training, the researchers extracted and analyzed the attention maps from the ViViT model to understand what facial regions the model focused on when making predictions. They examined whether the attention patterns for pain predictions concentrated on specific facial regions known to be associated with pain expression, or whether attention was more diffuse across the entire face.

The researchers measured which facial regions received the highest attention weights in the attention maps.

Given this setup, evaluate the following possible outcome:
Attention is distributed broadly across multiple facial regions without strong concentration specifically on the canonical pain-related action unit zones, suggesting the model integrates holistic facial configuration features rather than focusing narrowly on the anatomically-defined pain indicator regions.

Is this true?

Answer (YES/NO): NO